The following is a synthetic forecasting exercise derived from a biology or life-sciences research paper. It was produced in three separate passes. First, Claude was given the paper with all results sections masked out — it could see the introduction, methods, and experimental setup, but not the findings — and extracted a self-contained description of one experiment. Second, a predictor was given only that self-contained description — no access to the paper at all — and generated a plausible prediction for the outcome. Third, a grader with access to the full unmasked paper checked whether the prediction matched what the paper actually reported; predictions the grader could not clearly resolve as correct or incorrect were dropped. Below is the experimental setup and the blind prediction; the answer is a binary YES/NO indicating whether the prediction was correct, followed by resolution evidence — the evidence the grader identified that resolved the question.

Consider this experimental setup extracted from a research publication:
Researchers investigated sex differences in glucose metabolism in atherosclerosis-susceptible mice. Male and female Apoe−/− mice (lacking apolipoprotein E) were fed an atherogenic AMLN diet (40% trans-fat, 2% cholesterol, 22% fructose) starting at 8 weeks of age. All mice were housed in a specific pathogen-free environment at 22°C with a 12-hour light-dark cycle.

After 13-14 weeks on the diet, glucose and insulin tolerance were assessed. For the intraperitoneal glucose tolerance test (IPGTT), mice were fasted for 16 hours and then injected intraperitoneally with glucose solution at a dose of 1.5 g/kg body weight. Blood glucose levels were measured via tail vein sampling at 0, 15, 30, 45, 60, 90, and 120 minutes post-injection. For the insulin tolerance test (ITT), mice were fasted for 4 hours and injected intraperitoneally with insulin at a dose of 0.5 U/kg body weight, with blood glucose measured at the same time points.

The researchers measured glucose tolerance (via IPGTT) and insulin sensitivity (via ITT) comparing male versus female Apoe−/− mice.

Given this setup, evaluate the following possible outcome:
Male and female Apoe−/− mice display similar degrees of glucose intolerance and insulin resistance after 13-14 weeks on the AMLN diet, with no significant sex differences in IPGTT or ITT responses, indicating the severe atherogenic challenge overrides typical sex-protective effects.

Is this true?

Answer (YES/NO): NO